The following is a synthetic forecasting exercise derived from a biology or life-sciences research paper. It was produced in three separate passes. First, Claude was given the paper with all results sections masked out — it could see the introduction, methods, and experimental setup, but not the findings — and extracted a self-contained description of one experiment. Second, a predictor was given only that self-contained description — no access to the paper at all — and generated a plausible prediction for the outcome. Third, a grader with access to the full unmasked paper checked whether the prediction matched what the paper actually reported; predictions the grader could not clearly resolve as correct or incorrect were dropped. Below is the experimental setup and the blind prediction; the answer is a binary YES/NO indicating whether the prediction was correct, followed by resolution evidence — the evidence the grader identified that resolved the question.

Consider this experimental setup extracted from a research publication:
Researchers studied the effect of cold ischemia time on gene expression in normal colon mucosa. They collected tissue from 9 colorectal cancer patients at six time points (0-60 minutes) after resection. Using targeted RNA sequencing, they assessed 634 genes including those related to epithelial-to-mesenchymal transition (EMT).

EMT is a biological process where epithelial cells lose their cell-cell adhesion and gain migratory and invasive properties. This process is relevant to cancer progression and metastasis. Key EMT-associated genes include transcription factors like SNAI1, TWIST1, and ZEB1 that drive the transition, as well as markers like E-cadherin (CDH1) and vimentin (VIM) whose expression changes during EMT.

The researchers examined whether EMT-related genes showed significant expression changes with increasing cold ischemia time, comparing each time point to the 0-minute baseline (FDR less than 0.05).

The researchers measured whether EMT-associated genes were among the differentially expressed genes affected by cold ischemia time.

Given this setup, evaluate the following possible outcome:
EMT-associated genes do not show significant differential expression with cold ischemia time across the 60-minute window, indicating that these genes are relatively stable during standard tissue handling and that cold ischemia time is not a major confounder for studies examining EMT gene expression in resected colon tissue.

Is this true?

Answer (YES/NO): NO